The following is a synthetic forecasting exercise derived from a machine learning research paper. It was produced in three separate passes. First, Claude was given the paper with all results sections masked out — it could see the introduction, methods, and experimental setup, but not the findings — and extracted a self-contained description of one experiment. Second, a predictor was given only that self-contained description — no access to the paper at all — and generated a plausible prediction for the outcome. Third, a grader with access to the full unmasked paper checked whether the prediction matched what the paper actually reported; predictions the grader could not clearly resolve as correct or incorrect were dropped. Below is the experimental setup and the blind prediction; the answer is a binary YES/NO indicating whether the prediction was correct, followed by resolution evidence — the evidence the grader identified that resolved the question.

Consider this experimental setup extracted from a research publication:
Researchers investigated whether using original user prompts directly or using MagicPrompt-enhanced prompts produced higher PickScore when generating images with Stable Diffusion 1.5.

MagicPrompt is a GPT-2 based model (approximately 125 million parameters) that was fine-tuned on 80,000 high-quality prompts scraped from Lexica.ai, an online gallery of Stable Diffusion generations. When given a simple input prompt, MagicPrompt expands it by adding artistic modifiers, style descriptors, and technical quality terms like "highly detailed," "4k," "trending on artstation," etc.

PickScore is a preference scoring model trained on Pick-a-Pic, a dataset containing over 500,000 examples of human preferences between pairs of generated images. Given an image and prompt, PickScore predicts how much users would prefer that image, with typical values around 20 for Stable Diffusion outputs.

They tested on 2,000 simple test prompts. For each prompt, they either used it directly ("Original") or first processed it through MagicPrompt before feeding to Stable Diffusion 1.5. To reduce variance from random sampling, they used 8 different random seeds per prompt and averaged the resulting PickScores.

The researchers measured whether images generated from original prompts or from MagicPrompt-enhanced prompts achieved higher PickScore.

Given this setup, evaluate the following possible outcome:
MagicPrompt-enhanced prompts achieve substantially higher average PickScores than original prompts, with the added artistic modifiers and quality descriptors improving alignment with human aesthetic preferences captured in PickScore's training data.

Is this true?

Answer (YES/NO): NO